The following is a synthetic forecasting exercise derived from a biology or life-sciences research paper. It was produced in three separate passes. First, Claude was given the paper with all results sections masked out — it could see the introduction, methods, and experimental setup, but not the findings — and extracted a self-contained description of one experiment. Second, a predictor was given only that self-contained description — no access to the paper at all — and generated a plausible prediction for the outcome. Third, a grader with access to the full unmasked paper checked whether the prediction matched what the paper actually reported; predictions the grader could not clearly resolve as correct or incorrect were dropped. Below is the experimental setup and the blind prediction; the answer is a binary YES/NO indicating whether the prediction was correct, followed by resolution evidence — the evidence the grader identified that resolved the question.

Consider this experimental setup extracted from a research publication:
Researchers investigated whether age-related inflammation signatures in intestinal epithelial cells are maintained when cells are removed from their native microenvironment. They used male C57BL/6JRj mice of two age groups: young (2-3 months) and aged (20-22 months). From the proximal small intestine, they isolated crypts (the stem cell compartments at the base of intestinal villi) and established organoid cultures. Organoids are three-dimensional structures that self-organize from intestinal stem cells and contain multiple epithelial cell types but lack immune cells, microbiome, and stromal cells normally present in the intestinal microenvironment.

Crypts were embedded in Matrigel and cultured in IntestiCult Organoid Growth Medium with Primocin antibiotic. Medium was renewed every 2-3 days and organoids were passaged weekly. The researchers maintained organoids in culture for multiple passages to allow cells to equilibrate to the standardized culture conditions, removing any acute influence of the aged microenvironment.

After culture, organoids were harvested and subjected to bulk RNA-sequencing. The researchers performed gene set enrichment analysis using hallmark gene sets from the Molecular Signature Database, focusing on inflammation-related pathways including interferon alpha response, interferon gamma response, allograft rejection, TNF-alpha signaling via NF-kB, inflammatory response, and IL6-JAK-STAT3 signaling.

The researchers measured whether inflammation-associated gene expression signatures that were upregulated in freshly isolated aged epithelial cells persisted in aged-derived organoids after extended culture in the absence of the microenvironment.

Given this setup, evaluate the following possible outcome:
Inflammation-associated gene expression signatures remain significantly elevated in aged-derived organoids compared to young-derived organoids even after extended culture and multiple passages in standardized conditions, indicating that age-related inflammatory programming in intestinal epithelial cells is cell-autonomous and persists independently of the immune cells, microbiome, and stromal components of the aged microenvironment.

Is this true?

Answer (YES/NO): YES